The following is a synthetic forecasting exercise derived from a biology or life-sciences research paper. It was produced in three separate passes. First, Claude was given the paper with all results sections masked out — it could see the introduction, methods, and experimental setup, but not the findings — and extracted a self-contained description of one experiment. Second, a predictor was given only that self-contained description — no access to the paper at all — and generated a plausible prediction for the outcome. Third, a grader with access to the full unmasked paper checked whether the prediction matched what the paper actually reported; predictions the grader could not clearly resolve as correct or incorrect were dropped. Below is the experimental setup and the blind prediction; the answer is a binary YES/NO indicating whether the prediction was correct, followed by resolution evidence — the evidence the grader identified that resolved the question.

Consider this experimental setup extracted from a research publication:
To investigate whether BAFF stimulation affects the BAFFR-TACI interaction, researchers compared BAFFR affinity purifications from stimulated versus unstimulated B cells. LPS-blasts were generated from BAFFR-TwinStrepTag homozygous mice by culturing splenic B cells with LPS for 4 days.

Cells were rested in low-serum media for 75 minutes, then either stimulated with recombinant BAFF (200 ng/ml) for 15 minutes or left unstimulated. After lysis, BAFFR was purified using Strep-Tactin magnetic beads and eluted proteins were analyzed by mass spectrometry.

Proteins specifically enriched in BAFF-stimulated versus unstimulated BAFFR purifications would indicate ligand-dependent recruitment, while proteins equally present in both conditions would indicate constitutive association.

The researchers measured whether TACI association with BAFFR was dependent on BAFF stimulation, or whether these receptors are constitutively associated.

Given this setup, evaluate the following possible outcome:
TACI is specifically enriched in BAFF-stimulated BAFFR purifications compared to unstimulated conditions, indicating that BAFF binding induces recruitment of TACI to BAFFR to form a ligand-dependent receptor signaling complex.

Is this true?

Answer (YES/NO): YES